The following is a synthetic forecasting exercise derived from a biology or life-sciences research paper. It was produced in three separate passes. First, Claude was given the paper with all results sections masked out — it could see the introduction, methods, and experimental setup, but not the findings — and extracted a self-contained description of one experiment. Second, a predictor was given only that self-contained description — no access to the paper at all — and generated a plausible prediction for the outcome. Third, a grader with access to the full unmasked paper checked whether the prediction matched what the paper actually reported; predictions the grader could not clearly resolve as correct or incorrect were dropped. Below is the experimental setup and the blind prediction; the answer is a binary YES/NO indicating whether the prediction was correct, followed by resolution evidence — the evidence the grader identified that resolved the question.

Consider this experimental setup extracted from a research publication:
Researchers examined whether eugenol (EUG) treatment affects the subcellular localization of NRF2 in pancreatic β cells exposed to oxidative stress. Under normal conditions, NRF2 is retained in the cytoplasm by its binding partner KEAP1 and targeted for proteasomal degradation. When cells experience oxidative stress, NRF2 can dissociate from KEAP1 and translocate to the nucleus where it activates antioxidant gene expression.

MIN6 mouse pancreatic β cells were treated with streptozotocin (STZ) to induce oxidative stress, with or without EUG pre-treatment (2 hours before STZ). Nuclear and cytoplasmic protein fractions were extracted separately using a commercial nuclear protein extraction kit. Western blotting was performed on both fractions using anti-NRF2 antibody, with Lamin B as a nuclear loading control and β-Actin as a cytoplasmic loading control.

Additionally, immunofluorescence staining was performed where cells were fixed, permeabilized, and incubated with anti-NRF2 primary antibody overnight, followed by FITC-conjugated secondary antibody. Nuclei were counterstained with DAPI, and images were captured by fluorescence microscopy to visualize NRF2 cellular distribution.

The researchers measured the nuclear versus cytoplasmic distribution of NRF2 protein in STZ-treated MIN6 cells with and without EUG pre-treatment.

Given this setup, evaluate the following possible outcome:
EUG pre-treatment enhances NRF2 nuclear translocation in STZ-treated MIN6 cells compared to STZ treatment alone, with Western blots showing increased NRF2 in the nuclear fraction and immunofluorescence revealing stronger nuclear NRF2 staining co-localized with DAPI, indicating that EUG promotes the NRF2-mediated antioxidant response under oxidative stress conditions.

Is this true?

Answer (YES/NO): YES